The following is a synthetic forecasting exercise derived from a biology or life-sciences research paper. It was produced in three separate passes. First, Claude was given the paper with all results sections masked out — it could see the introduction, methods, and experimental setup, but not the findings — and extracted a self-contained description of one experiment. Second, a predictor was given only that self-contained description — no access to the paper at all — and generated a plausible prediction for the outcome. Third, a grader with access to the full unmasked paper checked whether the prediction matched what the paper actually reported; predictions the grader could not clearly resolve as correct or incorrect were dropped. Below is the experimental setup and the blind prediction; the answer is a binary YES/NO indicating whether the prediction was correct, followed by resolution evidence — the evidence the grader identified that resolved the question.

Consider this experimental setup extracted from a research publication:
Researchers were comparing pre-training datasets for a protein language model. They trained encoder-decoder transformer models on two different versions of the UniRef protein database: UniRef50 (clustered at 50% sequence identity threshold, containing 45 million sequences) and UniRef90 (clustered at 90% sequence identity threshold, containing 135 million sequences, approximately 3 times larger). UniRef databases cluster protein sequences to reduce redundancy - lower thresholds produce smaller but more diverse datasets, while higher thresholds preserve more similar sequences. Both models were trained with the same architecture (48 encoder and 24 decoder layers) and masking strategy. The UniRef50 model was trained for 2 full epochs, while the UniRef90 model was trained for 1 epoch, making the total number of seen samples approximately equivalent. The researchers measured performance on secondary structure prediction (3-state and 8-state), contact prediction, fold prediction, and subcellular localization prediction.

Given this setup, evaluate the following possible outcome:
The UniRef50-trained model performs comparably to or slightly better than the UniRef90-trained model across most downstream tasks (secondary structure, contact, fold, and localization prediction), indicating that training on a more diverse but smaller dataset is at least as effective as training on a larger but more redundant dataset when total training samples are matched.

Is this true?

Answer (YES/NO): YES